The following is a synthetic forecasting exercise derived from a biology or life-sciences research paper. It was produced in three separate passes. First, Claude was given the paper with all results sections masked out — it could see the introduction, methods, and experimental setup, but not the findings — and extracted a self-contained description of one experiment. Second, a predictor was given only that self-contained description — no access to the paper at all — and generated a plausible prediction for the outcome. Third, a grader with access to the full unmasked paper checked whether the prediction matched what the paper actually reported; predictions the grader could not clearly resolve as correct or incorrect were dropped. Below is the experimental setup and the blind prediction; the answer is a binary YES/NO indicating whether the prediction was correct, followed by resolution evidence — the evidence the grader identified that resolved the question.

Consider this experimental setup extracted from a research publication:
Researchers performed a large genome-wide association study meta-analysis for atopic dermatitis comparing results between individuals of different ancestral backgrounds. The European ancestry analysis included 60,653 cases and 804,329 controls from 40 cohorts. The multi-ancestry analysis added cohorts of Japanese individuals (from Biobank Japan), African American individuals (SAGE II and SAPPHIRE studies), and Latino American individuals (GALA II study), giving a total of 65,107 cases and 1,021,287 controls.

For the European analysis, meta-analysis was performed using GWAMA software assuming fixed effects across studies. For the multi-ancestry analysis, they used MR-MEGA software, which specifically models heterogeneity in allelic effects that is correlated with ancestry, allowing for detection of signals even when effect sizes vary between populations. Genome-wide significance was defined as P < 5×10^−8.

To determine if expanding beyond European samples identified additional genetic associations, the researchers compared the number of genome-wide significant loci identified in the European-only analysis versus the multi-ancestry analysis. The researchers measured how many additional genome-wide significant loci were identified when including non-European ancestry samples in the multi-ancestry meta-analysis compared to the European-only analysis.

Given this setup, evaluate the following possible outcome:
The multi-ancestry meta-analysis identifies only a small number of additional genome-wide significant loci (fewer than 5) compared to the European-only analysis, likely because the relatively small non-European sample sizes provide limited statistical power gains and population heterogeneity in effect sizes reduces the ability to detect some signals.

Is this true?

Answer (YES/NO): NO